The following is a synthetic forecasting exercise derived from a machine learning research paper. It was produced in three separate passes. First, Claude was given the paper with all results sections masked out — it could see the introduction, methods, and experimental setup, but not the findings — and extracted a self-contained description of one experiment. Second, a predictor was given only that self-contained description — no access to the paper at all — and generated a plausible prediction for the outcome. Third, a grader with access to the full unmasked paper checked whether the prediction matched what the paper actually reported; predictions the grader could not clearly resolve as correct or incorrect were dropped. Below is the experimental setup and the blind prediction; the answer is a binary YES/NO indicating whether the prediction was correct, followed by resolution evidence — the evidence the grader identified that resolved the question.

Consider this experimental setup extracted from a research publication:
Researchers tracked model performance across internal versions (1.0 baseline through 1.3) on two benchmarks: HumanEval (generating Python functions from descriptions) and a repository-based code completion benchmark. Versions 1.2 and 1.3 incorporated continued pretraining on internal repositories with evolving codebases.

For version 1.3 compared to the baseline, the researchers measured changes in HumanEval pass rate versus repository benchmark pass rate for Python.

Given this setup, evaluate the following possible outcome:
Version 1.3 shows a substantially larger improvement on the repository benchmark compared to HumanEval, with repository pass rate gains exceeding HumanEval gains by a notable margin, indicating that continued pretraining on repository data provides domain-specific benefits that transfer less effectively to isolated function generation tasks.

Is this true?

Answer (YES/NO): NO